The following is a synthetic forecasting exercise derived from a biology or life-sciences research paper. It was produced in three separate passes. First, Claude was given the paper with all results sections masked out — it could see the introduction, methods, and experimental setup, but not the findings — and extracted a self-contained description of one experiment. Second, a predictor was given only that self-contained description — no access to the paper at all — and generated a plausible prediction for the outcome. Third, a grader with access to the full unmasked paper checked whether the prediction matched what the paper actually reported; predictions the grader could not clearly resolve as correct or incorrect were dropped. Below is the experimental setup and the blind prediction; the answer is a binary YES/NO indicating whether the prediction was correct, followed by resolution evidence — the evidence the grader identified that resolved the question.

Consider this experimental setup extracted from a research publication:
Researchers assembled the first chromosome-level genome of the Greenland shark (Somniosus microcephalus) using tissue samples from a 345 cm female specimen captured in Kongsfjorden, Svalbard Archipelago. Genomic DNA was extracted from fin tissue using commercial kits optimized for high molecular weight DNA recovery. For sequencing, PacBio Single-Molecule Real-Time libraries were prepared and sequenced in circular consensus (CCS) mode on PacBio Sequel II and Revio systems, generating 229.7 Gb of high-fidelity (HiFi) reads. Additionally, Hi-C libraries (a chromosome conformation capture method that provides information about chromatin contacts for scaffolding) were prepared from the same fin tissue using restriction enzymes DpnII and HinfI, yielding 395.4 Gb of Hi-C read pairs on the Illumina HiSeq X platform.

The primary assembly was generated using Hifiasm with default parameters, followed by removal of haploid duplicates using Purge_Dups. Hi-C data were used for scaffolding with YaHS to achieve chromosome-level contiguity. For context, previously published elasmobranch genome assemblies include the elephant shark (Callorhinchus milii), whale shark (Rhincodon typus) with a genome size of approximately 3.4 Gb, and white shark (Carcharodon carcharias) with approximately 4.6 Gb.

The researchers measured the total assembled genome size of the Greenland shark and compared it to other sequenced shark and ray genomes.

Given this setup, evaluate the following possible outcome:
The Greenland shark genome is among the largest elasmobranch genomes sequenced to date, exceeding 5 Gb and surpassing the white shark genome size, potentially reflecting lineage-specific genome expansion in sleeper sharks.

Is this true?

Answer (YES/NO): YES